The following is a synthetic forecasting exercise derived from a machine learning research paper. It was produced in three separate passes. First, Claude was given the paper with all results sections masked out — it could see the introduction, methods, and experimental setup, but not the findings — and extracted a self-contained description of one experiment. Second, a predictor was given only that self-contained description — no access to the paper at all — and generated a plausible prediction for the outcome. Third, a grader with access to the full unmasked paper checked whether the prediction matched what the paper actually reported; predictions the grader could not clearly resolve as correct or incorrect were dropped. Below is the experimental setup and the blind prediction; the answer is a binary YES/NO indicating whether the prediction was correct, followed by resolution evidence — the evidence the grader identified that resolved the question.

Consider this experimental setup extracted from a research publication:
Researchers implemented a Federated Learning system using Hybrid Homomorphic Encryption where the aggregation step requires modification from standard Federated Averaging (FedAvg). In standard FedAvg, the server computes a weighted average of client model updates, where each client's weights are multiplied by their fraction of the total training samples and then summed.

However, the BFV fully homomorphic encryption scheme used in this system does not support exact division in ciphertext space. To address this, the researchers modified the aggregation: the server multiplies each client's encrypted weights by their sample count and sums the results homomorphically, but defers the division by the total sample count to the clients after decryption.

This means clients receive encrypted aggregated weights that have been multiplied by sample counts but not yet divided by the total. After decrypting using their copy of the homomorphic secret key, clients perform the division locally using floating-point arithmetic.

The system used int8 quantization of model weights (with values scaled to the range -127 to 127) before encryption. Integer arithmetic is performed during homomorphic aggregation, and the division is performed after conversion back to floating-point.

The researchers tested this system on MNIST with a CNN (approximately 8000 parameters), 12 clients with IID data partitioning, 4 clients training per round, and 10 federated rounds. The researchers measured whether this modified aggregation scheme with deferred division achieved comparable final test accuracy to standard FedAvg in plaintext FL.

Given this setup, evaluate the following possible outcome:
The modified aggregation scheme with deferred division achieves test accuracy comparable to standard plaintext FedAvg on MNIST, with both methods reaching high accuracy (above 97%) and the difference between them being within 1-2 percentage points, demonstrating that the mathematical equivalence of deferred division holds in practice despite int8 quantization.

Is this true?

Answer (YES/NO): YES